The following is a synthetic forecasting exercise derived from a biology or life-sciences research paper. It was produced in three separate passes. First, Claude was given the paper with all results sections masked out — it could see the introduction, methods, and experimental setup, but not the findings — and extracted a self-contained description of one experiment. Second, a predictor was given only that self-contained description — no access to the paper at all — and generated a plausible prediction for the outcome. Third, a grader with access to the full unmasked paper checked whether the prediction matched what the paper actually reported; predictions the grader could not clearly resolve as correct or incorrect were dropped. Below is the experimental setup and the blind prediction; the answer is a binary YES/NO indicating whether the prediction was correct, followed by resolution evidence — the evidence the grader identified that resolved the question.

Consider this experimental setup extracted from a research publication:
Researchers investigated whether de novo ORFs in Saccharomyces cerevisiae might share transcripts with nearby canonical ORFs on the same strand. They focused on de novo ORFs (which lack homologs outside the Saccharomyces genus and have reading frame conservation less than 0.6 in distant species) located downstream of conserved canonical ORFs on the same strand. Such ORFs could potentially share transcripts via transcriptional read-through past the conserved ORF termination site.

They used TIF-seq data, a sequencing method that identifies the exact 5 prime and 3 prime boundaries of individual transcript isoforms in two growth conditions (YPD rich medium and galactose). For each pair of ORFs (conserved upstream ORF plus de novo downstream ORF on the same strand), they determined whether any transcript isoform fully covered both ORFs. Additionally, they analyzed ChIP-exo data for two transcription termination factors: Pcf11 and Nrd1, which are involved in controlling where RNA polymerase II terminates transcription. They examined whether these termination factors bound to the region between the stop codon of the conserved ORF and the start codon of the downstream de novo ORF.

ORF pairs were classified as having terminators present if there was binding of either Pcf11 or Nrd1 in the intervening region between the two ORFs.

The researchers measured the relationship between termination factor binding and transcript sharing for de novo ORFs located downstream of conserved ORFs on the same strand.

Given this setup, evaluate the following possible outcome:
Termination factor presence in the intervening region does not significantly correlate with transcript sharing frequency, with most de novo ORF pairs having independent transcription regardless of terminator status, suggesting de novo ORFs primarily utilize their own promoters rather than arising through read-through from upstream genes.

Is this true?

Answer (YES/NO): NO